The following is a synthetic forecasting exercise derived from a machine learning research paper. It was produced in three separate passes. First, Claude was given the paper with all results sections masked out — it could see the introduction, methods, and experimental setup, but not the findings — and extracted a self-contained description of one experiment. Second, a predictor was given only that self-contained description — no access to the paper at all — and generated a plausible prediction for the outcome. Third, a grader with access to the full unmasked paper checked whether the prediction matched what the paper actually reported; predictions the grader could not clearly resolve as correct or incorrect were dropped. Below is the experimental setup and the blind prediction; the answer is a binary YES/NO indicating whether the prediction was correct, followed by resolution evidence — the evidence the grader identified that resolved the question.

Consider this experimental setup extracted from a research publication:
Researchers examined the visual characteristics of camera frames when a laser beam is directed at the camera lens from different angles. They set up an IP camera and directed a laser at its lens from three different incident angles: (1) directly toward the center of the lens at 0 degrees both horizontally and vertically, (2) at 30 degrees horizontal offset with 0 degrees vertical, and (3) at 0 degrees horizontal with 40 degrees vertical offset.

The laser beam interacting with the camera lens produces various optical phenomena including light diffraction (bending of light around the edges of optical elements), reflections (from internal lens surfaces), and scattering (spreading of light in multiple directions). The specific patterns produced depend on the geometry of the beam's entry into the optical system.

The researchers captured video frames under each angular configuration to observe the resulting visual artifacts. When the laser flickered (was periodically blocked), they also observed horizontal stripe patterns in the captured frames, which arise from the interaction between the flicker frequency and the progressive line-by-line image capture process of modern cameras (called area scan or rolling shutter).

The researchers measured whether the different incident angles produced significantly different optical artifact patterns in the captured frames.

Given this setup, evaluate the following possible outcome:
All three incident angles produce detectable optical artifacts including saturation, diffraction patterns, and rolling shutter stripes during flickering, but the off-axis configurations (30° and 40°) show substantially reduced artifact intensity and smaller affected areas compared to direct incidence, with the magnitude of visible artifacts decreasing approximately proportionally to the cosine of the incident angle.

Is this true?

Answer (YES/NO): NO